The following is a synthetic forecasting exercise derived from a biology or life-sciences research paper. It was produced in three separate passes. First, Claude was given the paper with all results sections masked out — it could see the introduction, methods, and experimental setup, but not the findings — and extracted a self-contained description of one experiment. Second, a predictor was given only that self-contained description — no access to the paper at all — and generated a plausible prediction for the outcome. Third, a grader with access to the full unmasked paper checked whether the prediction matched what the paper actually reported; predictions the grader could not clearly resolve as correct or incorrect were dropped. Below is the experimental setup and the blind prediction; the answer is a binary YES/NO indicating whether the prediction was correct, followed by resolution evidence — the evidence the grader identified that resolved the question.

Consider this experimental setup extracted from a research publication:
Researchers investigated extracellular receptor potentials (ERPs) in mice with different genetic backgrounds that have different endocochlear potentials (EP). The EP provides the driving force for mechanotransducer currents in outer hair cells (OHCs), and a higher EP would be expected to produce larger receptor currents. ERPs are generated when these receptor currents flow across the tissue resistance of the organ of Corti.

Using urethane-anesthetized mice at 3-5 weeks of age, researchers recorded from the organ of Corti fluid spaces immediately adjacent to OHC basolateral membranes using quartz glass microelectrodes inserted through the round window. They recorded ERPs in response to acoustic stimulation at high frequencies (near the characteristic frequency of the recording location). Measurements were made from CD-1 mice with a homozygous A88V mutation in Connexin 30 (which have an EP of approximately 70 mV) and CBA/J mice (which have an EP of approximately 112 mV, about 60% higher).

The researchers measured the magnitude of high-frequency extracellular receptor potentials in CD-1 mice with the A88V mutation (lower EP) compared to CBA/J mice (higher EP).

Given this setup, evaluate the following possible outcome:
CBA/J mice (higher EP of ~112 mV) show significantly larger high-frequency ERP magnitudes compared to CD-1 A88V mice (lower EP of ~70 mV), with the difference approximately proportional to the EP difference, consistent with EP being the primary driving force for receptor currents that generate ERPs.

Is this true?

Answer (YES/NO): NO